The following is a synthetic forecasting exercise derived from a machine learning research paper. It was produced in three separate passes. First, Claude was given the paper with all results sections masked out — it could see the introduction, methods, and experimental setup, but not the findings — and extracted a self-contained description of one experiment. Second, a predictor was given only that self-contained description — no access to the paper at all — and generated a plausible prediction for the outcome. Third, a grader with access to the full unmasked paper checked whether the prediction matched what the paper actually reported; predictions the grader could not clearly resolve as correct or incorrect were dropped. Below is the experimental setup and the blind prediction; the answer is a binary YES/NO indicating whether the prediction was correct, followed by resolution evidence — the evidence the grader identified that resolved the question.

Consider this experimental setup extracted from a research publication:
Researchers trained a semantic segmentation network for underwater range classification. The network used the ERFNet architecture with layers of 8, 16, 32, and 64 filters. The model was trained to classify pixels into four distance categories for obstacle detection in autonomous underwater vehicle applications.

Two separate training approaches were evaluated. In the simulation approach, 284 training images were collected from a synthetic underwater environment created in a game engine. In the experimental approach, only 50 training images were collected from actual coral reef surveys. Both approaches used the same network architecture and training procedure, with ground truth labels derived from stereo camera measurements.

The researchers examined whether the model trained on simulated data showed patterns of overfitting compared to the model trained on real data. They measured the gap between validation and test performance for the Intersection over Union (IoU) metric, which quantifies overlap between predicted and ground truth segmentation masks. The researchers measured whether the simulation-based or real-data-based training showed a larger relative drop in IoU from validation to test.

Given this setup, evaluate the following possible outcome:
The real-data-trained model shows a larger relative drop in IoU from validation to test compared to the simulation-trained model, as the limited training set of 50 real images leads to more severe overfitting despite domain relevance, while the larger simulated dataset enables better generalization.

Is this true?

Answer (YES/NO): NO